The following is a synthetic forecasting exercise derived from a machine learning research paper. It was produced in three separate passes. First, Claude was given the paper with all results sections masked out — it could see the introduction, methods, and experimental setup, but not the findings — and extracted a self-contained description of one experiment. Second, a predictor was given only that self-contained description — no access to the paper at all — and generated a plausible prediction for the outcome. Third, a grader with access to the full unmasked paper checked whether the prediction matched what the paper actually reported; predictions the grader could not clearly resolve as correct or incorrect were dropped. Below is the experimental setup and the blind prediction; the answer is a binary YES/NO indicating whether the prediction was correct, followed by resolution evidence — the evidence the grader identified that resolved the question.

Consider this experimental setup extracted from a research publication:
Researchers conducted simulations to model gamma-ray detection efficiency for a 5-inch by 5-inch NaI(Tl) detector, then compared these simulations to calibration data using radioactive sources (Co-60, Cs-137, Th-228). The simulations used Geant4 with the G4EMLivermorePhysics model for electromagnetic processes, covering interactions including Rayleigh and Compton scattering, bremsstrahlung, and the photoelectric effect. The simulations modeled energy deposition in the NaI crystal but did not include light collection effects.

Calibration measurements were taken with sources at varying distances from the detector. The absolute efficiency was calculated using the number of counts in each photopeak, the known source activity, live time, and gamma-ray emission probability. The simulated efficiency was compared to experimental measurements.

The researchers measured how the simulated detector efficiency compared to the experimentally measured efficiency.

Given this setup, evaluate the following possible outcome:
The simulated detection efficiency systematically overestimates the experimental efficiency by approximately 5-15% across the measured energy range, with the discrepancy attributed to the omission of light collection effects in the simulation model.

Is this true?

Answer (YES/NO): YES